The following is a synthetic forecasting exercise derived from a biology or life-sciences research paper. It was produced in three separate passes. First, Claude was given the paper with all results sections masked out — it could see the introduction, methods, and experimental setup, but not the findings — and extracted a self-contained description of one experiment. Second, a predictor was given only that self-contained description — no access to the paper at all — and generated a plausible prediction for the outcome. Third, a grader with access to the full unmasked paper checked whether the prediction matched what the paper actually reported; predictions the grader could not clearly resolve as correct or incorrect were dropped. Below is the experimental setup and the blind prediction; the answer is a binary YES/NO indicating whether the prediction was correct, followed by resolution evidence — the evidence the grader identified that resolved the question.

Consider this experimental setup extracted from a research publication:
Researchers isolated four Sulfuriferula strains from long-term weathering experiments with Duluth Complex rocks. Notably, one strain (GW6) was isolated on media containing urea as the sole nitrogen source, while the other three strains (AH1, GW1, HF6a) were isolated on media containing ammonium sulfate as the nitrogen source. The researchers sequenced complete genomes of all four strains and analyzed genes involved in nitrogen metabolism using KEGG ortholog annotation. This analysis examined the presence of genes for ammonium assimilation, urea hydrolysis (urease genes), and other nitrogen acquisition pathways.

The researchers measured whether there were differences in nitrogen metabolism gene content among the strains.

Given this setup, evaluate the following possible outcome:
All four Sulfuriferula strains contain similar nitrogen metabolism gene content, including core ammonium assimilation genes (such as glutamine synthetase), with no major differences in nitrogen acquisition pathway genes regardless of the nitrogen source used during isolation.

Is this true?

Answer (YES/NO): NO